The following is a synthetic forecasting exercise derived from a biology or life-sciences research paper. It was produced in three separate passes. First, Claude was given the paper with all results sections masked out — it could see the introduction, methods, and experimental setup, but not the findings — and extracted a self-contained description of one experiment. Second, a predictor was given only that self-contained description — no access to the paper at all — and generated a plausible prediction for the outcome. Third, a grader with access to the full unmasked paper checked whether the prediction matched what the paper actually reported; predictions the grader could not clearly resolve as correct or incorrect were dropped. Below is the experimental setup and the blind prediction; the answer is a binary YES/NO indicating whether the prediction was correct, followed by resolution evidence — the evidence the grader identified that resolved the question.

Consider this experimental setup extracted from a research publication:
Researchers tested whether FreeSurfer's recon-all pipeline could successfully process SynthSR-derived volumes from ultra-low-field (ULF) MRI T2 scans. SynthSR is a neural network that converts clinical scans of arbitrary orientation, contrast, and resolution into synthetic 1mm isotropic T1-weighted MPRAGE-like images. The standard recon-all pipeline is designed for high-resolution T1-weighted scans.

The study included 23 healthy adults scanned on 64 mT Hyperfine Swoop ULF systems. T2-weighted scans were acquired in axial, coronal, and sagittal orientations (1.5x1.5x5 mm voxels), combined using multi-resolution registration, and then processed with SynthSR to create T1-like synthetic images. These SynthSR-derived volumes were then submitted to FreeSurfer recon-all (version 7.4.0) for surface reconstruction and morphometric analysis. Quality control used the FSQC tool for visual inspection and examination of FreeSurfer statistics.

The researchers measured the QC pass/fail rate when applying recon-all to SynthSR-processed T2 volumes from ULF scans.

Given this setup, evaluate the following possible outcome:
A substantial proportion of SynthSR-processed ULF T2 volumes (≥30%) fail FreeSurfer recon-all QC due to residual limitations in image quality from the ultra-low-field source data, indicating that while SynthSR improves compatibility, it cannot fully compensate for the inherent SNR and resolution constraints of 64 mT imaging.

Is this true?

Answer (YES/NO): YES